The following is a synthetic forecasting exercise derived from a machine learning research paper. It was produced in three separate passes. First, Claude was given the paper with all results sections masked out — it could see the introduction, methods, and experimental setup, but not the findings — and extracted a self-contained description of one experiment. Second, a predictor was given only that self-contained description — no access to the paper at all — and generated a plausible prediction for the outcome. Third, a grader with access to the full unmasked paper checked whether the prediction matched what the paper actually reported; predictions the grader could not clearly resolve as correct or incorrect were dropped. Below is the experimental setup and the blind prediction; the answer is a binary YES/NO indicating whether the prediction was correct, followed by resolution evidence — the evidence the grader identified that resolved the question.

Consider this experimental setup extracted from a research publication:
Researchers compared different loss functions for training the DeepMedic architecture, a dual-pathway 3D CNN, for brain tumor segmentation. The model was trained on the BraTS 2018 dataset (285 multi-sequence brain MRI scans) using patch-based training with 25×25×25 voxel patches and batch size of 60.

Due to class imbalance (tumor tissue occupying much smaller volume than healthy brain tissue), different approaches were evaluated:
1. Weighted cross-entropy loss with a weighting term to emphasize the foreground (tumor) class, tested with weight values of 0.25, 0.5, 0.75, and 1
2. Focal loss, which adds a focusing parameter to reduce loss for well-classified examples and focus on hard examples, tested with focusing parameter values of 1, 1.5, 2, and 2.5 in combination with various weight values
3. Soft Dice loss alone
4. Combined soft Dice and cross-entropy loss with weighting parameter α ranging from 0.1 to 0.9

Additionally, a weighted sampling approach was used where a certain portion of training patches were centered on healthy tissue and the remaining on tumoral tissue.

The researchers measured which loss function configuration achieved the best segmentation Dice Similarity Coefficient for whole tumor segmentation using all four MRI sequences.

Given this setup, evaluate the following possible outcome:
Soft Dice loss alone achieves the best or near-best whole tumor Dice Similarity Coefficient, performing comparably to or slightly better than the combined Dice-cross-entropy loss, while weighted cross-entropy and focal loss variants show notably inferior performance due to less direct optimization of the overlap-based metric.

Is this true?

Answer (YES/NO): NO